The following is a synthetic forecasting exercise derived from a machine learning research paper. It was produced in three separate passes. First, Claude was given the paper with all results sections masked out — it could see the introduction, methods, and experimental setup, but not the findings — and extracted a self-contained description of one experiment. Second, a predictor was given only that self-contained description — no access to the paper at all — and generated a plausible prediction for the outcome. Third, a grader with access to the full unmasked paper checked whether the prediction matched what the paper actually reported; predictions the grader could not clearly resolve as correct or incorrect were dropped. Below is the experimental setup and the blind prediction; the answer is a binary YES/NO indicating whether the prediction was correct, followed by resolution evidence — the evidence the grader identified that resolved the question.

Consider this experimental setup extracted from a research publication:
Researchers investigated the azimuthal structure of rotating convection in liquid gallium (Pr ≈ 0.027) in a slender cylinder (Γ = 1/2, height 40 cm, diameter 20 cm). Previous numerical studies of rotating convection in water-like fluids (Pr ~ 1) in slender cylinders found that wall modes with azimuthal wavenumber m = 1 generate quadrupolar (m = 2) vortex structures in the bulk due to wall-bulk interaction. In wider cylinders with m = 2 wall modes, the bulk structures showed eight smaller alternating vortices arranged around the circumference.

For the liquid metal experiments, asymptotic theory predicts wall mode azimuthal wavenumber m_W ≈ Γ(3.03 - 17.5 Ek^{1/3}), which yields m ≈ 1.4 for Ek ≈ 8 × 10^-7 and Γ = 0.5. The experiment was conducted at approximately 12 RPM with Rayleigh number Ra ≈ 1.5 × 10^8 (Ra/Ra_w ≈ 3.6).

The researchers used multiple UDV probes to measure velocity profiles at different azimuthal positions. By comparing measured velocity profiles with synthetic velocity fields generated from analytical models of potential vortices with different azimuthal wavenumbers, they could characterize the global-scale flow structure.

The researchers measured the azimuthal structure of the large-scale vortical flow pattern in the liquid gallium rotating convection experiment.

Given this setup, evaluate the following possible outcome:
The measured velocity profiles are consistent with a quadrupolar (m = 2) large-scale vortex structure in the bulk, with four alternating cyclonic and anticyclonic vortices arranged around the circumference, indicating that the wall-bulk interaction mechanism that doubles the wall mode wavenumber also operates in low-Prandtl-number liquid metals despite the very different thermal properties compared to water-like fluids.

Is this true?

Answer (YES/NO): YES